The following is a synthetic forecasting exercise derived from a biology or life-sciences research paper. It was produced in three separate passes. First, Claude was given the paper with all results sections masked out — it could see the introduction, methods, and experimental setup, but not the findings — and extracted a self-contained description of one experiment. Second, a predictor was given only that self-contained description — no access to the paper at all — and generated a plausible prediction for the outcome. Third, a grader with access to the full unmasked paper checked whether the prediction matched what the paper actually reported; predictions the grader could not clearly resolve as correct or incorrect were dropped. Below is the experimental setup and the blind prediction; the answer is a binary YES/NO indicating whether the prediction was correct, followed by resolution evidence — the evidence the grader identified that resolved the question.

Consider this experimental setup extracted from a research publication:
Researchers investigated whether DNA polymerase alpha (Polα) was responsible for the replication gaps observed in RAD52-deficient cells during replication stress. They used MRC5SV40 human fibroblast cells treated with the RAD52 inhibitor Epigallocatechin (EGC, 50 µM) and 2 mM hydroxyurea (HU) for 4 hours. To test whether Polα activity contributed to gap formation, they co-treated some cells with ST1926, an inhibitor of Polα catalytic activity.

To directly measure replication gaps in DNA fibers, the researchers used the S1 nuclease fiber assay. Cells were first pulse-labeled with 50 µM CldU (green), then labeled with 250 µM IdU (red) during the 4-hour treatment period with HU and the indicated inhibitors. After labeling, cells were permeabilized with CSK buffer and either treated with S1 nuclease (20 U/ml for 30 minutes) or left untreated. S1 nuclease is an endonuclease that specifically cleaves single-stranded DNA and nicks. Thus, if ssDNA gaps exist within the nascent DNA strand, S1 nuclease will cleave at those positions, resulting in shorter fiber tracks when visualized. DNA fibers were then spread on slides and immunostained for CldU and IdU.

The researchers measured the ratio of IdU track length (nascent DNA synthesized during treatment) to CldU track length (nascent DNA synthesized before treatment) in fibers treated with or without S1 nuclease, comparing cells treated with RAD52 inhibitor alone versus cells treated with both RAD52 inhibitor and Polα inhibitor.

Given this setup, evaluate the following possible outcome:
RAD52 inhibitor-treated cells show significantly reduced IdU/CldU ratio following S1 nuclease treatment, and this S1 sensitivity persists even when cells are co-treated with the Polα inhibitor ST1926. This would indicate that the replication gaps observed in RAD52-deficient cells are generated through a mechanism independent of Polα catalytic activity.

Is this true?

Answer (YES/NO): NO